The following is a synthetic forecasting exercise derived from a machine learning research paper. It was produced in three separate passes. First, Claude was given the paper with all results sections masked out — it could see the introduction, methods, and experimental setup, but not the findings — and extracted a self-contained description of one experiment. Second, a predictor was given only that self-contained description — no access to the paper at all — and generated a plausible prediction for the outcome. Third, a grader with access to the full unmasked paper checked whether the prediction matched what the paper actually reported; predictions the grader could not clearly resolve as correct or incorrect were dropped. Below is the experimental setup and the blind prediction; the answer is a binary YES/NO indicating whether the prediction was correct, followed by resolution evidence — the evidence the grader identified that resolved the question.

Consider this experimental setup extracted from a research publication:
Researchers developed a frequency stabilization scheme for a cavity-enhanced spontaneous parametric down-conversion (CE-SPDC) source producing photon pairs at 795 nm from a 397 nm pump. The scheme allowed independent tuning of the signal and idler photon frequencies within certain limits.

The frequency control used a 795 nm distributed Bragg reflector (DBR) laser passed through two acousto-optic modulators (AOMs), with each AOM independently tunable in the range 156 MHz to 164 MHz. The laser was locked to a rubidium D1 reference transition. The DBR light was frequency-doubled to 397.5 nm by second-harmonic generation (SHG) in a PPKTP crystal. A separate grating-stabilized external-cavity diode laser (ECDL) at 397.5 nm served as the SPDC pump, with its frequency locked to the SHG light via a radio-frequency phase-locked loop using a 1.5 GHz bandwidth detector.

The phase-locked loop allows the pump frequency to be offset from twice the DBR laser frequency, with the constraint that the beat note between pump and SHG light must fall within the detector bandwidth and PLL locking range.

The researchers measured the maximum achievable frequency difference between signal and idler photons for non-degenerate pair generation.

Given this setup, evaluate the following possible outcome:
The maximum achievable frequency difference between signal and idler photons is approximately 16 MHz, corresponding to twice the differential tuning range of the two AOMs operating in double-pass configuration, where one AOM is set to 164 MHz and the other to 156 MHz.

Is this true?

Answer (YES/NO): NO